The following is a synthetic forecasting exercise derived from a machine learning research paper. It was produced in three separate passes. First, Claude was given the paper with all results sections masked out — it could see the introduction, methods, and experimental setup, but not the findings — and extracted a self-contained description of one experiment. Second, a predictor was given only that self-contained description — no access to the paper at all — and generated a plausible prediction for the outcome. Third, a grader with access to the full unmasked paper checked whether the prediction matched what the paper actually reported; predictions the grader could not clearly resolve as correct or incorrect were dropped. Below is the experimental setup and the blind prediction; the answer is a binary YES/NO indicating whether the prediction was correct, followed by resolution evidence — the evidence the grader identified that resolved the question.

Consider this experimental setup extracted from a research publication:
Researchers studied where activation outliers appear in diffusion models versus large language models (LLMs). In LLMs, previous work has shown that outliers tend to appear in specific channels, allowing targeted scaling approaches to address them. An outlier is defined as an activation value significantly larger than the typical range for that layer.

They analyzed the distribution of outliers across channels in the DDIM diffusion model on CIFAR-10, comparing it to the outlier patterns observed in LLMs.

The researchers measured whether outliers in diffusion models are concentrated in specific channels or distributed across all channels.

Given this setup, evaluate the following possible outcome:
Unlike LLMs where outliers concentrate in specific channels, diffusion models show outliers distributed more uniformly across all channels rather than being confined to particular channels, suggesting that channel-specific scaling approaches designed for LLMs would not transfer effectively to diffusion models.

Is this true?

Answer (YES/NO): YES